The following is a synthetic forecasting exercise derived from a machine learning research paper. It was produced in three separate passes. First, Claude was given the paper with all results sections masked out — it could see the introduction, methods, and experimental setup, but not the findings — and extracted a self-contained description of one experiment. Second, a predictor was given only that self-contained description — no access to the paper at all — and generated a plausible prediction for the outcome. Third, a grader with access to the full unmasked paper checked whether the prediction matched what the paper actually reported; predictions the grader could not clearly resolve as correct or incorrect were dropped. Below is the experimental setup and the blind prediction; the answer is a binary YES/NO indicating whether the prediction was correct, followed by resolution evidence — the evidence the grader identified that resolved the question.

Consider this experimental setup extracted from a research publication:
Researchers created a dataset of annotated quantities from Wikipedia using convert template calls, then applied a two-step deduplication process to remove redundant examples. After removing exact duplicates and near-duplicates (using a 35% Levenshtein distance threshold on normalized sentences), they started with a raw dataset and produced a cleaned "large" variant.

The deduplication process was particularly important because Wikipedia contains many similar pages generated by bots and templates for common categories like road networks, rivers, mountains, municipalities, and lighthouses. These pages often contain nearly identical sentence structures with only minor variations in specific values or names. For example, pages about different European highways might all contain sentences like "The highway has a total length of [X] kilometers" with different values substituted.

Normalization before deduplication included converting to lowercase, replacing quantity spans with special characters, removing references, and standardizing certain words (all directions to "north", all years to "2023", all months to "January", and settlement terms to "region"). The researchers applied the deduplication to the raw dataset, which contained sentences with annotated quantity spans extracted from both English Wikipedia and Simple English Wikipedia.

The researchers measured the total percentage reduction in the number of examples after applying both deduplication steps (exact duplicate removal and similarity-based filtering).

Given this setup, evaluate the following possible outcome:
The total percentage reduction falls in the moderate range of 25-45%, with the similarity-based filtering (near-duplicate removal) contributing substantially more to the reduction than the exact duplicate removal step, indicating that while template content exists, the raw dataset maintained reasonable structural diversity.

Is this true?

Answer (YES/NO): YES